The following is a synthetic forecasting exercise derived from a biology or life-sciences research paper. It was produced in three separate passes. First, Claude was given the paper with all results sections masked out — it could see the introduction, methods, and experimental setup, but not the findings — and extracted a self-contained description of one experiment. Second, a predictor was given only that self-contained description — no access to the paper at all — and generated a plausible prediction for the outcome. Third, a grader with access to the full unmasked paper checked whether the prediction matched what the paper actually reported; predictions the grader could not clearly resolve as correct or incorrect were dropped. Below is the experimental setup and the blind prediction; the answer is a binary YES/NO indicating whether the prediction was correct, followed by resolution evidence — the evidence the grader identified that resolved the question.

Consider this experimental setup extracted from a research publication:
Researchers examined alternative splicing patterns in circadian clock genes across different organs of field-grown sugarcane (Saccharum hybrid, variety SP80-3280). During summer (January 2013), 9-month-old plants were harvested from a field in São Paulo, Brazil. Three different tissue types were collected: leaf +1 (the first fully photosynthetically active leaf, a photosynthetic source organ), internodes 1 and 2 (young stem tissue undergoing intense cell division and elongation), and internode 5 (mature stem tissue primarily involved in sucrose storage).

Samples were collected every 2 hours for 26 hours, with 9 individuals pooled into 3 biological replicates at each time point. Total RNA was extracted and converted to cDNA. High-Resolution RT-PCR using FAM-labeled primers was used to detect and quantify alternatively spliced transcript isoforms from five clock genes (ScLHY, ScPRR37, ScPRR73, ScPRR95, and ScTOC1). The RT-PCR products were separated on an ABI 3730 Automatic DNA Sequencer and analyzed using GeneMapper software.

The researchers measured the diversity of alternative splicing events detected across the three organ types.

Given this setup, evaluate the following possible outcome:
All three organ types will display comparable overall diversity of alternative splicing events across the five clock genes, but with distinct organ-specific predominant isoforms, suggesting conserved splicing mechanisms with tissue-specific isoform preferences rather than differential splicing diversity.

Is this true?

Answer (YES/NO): NO